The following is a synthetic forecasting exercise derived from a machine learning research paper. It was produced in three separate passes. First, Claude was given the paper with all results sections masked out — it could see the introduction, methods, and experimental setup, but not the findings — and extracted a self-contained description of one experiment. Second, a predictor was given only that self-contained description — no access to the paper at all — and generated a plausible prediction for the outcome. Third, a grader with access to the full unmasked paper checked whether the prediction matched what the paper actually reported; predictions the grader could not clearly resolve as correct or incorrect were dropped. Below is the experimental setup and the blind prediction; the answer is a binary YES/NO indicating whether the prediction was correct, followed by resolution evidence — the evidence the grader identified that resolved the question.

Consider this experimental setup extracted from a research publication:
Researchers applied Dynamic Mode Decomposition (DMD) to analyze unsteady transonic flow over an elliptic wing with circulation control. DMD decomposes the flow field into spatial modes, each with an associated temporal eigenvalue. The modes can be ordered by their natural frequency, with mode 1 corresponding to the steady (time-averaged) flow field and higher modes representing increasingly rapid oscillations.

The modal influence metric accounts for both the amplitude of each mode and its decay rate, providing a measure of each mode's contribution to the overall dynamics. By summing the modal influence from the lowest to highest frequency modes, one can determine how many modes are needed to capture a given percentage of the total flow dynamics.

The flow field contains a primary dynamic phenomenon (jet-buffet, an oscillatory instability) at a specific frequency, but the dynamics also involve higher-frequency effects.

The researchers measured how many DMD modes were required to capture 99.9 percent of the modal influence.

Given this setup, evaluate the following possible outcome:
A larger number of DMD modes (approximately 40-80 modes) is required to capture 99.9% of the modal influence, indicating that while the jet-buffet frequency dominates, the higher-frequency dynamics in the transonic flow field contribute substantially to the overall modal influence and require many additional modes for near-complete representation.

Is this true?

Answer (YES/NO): NO